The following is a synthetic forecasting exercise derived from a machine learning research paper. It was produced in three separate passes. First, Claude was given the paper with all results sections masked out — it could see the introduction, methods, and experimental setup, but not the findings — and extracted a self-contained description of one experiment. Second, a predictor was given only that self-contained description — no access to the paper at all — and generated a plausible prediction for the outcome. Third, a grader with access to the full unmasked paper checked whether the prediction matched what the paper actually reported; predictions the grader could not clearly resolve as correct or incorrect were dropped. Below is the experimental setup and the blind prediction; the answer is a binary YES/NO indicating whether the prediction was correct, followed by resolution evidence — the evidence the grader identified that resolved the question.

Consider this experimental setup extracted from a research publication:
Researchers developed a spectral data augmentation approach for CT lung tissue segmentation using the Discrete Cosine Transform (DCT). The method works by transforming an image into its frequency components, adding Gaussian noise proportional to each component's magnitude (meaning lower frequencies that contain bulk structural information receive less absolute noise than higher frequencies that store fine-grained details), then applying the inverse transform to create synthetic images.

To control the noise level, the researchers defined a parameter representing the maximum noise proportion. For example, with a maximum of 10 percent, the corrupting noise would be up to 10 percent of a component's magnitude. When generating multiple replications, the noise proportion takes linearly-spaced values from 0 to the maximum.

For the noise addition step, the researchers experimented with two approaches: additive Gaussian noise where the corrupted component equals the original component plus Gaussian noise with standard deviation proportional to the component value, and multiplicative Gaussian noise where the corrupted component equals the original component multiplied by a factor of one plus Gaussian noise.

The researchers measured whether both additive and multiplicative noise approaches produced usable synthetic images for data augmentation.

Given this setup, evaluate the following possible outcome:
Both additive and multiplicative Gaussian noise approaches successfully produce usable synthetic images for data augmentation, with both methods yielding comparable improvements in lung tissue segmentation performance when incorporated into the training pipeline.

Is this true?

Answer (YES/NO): NO